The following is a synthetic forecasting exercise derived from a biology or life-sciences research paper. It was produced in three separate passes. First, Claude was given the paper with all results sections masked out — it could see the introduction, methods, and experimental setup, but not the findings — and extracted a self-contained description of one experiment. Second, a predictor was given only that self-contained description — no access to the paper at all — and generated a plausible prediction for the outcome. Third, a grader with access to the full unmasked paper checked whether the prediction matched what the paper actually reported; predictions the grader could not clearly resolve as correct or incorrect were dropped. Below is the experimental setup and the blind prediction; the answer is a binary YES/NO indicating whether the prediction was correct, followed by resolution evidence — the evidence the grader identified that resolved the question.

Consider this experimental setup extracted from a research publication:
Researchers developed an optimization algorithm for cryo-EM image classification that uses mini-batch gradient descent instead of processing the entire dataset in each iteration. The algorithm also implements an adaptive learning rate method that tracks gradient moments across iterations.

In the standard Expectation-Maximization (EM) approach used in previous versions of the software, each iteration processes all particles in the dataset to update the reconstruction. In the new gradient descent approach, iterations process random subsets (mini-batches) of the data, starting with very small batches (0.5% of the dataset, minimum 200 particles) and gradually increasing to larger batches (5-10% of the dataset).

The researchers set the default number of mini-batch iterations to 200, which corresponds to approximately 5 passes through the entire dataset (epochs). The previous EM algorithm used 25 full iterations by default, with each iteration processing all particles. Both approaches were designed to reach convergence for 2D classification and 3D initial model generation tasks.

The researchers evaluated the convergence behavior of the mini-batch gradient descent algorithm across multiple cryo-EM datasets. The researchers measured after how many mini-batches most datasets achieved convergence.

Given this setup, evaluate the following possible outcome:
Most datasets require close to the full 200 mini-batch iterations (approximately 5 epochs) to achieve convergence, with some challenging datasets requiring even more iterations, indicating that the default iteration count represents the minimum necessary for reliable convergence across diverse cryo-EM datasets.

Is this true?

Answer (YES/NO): NO